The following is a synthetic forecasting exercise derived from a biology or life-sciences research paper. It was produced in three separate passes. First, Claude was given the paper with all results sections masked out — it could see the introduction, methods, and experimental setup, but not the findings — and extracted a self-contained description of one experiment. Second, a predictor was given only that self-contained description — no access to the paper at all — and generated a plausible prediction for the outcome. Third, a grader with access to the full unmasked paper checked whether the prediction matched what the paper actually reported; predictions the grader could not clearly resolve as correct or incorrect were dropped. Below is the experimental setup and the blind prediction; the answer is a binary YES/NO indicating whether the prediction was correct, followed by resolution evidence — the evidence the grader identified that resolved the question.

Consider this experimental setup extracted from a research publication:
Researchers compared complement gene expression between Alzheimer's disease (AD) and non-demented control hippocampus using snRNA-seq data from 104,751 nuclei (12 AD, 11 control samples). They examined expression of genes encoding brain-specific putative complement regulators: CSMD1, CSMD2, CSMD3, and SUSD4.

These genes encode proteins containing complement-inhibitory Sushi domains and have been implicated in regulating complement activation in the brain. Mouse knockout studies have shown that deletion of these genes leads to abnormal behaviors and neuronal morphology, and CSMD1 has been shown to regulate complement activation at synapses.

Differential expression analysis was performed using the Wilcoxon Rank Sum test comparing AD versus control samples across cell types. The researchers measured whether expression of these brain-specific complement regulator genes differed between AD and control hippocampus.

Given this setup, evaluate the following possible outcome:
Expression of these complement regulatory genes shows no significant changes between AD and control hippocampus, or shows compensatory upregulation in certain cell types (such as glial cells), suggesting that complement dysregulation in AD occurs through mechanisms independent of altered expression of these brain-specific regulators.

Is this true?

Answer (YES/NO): NO